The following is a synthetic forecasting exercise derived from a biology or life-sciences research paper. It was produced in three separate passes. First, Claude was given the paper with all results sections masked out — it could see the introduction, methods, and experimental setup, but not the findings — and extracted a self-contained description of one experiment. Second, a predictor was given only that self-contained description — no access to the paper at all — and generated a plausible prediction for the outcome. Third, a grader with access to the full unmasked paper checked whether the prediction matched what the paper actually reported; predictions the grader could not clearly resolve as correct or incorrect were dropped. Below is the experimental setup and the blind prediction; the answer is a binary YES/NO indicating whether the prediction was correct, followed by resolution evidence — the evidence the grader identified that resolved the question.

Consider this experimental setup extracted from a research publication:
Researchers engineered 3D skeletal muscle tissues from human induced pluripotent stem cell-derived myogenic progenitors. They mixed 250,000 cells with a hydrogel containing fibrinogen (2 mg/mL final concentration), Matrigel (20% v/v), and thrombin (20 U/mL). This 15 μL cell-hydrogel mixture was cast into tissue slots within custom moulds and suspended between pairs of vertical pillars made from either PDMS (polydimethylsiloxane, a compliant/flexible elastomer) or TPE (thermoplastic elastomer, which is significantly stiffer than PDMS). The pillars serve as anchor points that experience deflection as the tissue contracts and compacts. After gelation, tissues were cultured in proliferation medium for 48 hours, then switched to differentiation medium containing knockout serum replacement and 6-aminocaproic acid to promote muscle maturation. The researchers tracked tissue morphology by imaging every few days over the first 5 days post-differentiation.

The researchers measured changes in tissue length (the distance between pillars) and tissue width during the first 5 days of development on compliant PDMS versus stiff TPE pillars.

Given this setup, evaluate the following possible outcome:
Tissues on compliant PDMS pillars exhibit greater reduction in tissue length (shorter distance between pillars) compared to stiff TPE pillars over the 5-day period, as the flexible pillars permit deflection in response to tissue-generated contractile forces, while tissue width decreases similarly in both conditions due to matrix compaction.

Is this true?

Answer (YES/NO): NO